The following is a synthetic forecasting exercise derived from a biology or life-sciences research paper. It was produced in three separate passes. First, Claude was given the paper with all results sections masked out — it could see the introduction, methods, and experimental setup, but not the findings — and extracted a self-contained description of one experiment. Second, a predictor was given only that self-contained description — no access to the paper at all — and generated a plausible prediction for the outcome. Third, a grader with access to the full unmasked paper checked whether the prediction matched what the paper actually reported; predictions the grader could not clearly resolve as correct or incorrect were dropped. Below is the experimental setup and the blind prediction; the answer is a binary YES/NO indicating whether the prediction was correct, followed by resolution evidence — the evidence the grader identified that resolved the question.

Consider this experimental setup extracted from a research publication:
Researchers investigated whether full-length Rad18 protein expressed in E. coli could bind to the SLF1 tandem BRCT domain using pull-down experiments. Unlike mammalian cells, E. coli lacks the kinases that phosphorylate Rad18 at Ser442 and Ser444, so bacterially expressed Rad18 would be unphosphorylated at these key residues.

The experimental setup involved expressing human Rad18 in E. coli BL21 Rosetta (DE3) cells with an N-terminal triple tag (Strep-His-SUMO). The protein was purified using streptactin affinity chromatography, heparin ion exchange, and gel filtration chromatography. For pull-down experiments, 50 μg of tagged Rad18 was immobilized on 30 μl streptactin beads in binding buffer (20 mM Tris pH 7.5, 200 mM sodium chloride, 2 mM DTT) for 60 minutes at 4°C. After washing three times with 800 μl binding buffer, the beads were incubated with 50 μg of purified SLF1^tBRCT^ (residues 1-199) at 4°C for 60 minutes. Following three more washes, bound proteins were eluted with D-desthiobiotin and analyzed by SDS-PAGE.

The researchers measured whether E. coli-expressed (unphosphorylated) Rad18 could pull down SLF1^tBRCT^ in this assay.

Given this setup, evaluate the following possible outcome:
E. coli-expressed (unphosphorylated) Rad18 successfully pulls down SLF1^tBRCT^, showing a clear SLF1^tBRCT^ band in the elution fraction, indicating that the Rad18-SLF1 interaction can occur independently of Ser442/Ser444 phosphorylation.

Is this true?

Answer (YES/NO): NO